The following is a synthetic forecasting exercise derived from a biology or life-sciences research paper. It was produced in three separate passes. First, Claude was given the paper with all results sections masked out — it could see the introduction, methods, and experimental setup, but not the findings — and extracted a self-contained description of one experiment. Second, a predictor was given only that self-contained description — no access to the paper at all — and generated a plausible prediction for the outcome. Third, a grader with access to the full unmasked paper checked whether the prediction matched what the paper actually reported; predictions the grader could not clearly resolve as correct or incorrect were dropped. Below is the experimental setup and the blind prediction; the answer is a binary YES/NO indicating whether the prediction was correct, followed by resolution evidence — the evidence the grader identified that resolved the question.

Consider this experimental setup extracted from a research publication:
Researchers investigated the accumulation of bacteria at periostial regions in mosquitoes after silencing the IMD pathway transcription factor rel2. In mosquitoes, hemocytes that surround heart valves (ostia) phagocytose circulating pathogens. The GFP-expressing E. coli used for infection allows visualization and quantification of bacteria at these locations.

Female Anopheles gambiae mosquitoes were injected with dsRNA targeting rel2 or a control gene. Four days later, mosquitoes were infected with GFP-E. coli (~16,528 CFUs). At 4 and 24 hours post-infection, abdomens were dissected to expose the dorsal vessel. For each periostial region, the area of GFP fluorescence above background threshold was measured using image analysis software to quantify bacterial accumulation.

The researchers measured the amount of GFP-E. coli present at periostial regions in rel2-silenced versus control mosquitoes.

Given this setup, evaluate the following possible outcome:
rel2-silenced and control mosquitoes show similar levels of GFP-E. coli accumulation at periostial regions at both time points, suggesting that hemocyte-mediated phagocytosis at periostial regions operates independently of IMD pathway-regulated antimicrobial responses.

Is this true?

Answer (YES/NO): NO